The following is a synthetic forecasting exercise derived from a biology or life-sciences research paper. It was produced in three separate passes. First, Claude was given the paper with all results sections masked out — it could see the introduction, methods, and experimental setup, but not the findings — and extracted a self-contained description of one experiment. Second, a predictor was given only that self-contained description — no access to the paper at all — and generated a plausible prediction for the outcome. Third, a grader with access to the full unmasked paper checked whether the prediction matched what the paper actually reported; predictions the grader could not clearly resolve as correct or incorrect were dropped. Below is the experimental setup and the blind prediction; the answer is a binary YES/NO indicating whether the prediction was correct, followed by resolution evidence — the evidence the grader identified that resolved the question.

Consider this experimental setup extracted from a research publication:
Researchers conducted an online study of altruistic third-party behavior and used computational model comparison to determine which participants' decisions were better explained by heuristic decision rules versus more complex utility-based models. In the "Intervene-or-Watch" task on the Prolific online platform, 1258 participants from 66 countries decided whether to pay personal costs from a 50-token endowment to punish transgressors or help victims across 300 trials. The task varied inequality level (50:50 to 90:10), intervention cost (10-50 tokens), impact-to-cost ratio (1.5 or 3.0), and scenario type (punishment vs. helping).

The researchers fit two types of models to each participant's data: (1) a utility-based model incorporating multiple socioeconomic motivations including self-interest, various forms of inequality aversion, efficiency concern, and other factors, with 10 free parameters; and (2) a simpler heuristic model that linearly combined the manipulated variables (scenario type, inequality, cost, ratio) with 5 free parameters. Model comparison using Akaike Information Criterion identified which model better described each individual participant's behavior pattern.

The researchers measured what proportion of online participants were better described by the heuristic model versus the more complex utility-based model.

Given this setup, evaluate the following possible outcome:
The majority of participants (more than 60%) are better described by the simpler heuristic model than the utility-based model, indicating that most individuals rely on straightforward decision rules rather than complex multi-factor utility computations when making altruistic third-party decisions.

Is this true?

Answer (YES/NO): NO